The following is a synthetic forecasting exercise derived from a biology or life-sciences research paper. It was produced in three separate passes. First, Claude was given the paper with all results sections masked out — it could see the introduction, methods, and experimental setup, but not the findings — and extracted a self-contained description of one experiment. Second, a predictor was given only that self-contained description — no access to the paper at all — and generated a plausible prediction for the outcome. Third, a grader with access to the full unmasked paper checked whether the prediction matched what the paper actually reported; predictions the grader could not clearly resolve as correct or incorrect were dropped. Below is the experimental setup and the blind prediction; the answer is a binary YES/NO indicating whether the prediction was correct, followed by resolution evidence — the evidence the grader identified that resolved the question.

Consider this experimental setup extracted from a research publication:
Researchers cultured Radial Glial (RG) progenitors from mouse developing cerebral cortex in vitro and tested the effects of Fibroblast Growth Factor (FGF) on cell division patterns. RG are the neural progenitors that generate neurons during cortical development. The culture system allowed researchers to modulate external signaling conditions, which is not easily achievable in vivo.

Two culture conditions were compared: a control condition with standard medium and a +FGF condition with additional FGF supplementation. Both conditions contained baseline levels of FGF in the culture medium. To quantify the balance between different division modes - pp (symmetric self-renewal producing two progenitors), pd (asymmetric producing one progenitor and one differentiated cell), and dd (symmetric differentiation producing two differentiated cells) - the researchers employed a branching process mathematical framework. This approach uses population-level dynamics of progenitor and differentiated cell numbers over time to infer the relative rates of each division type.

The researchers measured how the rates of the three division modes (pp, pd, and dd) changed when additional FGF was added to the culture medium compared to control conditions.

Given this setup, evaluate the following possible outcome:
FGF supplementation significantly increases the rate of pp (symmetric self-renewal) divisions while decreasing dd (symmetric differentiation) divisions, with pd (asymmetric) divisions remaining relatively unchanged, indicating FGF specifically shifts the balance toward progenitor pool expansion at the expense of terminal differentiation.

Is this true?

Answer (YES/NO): NO